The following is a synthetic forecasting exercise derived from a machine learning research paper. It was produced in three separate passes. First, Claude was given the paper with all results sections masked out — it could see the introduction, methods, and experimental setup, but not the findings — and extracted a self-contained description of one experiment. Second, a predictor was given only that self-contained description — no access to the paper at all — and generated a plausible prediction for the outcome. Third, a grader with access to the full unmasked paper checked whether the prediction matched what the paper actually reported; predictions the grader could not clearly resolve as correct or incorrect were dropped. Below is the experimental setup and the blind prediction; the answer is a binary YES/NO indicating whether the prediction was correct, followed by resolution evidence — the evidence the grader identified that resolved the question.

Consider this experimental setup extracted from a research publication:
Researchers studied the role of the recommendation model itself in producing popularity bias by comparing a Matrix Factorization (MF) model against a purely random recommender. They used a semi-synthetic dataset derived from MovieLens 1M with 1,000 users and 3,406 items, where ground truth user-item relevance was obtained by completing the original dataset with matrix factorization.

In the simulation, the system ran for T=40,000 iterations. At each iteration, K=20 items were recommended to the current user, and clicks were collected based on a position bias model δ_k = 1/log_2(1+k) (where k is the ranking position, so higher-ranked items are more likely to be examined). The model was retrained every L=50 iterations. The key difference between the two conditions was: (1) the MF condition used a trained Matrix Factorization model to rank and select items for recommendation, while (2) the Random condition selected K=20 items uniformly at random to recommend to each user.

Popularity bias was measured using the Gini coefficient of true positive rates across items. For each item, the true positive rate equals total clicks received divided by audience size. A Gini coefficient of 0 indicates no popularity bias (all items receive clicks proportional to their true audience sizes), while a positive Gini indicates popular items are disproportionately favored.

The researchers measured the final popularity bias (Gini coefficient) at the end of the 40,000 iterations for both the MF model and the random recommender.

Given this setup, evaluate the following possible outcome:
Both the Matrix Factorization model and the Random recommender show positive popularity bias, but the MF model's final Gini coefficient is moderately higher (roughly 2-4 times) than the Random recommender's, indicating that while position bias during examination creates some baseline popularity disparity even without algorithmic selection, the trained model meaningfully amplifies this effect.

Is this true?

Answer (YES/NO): NO